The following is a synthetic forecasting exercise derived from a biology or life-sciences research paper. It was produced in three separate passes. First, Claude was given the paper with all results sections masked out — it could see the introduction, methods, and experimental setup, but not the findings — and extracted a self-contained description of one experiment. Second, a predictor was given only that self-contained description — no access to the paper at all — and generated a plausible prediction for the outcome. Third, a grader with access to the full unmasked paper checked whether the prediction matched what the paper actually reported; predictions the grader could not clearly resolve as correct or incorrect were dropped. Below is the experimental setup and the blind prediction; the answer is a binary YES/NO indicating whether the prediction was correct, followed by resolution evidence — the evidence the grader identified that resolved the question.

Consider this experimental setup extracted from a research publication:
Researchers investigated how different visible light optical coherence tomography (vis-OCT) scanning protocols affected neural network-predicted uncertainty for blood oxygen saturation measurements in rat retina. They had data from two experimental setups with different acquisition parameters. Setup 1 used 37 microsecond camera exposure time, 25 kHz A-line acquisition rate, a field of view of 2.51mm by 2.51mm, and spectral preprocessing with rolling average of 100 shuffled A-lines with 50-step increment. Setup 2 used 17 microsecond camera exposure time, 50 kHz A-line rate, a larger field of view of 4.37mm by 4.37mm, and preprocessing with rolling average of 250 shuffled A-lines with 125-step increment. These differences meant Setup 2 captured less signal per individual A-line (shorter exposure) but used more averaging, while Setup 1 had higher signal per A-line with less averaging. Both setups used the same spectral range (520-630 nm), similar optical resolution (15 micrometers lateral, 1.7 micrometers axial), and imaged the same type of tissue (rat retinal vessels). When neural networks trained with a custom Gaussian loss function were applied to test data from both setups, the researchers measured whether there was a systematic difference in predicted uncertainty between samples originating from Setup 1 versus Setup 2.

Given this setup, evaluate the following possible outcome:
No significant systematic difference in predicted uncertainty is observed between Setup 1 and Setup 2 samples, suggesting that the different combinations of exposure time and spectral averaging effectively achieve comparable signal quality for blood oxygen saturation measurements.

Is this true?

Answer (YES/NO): NO